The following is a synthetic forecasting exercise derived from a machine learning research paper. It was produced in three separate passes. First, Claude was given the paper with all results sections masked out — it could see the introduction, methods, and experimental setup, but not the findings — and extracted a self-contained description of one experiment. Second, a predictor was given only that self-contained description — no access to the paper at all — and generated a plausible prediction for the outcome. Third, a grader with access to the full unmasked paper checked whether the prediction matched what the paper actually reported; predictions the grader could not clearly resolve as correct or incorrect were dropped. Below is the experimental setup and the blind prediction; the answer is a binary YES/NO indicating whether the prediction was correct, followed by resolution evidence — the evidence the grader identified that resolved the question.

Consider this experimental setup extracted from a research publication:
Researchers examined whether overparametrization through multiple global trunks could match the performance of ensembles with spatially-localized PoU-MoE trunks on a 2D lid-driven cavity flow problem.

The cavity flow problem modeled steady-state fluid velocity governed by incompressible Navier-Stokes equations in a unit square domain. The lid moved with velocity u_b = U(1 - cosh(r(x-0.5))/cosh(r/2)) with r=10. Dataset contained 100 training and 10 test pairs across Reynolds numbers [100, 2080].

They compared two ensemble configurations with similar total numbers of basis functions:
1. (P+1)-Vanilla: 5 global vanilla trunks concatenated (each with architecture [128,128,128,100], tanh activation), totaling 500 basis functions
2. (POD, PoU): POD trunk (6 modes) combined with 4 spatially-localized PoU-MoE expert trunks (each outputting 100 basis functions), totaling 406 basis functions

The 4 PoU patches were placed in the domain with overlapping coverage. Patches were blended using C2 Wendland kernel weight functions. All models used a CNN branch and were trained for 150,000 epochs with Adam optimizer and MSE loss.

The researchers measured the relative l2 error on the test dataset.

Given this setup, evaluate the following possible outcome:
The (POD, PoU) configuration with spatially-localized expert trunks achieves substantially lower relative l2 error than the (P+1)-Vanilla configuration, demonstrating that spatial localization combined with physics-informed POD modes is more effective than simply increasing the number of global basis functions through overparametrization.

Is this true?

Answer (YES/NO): YES